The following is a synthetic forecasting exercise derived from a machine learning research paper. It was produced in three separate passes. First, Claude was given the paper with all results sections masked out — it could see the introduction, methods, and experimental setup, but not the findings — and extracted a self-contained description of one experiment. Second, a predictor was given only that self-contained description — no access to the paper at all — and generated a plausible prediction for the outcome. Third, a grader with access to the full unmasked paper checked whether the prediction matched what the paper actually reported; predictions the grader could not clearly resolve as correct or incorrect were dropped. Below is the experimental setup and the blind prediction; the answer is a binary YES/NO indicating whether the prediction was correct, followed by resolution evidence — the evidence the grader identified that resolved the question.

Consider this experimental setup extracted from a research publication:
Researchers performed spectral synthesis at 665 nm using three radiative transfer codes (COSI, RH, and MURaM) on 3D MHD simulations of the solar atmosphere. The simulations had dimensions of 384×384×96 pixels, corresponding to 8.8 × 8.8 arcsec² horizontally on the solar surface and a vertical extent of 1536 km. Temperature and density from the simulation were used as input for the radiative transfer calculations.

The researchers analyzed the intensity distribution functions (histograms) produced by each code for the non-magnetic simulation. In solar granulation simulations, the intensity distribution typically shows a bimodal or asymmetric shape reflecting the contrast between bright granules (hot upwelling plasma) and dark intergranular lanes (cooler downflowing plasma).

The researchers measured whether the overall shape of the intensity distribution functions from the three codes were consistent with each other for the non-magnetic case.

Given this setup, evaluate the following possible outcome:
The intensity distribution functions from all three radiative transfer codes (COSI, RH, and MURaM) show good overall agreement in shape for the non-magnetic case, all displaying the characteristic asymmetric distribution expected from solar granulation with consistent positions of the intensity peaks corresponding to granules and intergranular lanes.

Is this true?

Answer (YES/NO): YES